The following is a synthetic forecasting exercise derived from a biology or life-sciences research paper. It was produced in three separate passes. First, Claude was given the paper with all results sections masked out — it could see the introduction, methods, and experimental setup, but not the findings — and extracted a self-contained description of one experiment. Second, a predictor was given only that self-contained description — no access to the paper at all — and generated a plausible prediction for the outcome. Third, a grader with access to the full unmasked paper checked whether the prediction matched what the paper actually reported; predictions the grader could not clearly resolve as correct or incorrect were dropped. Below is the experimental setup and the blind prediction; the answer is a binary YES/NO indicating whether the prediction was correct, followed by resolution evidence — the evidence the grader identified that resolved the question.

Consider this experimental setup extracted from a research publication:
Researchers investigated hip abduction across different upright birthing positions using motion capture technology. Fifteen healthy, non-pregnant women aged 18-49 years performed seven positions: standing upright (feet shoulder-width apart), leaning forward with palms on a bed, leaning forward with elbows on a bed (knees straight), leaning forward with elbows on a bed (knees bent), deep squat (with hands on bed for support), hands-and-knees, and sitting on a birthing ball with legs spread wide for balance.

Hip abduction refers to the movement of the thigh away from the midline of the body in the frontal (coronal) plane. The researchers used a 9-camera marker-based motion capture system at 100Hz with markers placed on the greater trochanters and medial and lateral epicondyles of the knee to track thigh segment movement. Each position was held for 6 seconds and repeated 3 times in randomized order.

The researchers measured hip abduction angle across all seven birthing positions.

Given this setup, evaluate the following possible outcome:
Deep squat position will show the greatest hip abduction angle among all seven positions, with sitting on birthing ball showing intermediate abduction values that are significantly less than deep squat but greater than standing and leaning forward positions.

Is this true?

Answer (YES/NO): NO